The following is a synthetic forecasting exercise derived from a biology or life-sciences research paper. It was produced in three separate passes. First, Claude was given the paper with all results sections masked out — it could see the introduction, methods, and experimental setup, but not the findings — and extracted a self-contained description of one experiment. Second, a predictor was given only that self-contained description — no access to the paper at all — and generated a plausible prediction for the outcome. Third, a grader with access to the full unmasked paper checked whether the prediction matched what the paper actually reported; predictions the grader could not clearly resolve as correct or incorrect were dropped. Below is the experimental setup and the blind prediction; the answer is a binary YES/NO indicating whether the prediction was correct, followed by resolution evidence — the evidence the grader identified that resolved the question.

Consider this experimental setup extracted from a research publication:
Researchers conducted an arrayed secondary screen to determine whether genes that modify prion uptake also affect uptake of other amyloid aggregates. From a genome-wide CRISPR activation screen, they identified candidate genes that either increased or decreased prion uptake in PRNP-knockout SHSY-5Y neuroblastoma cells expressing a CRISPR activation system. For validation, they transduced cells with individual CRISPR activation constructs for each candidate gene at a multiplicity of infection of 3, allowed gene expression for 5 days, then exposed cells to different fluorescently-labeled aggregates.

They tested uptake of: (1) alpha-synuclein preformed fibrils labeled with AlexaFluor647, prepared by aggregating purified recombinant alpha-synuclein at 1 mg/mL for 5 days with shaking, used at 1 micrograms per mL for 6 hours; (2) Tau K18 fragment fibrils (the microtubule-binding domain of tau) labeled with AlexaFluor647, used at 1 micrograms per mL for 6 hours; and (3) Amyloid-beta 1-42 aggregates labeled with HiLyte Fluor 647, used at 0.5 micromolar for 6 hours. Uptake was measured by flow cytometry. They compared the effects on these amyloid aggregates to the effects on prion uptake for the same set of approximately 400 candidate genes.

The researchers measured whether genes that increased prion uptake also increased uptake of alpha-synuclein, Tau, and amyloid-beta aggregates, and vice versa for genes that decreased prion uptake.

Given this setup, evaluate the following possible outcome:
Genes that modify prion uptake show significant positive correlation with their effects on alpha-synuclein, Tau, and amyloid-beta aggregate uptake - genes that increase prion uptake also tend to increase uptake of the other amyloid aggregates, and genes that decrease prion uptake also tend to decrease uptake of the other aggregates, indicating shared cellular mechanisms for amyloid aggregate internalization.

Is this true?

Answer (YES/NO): NO